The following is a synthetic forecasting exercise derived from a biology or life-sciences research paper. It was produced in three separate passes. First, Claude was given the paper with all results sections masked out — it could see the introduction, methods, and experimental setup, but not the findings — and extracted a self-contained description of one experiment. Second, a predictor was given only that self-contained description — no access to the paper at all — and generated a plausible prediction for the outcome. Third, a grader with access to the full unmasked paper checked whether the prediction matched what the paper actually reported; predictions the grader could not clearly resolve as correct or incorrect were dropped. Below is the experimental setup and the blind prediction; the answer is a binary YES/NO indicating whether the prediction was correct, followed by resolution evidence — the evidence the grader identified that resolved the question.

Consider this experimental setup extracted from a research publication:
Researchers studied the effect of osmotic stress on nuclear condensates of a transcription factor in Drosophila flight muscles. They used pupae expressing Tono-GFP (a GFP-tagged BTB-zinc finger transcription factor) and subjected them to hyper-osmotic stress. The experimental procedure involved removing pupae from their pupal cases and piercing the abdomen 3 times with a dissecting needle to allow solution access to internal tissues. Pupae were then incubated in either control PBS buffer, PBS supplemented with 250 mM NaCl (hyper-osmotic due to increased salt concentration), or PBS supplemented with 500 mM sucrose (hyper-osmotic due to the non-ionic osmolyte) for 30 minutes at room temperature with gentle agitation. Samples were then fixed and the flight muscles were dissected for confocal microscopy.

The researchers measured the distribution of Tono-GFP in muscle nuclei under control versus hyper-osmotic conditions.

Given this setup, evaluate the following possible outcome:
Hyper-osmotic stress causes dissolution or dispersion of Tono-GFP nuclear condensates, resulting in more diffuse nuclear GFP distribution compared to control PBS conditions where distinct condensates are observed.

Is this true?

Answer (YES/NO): NO